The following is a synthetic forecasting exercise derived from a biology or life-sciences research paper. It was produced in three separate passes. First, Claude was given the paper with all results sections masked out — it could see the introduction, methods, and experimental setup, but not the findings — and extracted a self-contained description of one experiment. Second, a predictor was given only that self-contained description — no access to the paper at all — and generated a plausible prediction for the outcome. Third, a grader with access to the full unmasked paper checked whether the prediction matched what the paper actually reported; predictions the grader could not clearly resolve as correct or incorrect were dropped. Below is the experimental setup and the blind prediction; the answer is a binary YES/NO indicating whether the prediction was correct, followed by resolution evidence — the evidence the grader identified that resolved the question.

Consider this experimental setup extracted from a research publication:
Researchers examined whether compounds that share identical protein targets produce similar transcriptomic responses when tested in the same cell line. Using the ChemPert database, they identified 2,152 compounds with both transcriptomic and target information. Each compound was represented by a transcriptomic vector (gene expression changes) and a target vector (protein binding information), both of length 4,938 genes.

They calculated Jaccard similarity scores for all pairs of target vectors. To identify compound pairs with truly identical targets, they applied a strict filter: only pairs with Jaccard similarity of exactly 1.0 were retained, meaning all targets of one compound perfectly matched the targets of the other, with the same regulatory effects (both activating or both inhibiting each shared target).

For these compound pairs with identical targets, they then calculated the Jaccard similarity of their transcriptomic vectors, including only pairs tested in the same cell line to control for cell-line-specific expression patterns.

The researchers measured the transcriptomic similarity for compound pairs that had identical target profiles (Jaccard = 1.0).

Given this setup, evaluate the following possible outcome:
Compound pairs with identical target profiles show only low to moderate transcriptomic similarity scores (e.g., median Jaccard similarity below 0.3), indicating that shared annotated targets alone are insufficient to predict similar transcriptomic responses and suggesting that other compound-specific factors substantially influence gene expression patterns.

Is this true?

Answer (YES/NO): YES